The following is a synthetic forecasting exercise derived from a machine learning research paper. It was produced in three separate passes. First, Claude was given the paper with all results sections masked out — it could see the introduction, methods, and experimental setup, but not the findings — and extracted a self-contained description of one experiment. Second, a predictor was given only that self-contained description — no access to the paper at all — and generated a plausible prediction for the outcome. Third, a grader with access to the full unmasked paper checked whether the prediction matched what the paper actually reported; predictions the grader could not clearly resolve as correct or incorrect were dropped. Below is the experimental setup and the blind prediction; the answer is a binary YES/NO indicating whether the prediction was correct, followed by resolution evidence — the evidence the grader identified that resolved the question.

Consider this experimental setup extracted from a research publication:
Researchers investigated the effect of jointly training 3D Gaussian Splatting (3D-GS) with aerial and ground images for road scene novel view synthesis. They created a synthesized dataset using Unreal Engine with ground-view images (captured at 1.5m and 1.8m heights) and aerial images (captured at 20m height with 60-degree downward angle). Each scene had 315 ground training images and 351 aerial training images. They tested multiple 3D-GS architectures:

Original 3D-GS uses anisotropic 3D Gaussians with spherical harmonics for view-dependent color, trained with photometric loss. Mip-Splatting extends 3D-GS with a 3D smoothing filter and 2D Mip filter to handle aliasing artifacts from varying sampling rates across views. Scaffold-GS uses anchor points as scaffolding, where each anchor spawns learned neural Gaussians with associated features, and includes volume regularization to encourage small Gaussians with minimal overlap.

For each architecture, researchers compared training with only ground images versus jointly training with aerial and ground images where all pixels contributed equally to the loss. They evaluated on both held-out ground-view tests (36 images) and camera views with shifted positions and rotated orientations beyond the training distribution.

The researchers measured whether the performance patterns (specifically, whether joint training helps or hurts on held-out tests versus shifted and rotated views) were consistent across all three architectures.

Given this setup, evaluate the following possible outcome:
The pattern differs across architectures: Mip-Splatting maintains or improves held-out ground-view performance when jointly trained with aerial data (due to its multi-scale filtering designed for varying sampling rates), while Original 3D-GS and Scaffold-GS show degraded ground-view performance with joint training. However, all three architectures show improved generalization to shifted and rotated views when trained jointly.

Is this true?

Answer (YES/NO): NO